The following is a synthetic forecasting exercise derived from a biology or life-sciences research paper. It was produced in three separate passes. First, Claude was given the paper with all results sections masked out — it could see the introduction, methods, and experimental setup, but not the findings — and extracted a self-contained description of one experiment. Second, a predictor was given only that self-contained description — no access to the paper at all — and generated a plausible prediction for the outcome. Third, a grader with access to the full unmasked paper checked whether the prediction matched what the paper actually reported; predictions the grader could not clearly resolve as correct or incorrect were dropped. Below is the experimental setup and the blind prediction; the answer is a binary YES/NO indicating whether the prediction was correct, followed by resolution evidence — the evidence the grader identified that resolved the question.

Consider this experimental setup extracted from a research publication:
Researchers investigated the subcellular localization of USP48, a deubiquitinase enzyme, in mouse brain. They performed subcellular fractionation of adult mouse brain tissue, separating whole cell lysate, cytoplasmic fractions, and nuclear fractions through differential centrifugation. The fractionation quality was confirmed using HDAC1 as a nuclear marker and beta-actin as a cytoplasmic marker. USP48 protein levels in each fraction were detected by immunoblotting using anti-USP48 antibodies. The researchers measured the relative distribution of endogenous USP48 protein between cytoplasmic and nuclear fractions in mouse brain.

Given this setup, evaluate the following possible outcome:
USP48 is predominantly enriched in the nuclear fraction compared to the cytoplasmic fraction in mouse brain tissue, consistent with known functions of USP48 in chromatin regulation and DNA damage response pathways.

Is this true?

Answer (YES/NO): YES